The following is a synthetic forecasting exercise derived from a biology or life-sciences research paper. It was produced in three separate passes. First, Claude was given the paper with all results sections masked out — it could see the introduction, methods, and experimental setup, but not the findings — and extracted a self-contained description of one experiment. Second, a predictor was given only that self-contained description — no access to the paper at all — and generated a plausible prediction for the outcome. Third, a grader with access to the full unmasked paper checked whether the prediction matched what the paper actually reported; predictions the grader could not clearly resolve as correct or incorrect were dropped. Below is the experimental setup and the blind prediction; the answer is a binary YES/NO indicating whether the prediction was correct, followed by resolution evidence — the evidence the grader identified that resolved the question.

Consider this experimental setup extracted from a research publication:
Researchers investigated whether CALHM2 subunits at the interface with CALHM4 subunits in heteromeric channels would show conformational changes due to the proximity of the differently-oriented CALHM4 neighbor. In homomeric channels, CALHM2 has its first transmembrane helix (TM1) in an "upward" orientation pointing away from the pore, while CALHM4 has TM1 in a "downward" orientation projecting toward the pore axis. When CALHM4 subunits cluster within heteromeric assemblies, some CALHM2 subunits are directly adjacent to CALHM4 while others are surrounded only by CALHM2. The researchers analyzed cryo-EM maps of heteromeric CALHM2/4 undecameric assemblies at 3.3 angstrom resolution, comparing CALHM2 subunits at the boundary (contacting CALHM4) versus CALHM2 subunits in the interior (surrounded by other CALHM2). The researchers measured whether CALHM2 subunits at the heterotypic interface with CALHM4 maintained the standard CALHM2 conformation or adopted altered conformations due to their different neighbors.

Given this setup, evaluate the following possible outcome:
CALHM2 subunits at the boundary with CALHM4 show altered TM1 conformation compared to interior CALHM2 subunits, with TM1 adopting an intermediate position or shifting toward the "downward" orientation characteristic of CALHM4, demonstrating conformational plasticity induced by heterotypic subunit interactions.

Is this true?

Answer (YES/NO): YES